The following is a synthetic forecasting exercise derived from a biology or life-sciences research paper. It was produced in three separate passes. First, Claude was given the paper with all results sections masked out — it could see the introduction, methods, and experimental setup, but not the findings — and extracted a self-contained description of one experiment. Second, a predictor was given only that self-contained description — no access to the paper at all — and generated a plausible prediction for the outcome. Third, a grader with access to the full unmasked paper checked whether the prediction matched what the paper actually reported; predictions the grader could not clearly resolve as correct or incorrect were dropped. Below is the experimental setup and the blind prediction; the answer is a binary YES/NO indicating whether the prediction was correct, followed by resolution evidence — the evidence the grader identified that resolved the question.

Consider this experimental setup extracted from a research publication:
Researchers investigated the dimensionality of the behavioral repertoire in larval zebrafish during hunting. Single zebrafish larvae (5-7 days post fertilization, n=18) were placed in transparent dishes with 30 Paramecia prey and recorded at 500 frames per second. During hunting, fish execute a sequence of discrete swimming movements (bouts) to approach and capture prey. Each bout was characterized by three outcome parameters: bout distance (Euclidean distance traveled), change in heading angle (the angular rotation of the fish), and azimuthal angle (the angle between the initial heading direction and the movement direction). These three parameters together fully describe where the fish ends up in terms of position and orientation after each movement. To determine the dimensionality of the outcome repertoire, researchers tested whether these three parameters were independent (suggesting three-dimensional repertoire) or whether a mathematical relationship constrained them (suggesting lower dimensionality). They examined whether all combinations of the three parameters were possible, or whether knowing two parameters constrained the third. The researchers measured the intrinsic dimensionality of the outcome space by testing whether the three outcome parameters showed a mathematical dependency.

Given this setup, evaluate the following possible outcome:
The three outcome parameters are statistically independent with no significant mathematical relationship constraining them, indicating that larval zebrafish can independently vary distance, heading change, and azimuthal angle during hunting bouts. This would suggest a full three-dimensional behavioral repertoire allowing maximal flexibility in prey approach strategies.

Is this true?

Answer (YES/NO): NO